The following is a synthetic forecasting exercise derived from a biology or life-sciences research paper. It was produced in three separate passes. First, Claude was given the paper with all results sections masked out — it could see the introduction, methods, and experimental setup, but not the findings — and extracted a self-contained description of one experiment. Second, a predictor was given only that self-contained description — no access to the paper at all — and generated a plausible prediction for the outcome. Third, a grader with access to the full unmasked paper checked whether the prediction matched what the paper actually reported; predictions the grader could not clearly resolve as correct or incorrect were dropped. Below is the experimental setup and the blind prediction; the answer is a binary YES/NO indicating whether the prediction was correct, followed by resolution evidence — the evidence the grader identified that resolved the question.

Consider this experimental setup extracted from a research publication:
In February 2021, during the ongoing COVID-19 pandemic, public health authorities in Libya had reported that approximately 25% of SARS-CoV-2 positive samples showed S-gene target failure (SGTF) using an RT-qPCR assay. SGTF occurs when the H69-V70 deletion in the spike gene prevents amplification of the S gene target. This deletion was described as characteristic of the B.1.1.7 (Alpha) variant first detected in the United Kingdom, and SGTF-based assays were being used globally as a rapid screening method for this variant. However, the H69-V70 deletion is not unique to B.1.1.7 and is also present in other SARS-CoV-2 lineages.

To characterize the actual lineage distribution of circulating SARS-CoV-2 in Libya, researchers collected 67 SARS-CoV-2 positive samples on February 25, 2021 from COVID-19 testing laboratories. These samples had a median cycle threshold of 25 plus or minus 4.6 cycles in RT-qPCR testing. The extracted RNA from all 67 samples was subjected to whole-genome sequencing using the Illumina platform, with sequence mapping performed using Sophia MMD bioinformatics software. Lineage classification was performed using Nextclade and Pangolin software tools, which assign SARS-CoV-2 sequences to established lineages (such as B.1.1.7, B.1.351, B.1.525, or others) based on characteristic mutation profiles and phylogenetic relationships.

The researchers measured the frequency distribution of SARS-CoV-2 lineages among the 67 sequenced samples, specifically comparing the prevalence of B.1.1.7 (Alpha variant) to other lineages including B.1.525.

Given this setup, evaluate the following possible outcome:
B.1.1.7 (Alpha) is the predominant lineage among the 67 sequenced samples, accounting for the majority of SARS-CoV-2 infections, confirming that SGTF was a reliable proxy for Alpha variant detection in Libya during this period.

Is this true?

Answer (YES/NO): NO